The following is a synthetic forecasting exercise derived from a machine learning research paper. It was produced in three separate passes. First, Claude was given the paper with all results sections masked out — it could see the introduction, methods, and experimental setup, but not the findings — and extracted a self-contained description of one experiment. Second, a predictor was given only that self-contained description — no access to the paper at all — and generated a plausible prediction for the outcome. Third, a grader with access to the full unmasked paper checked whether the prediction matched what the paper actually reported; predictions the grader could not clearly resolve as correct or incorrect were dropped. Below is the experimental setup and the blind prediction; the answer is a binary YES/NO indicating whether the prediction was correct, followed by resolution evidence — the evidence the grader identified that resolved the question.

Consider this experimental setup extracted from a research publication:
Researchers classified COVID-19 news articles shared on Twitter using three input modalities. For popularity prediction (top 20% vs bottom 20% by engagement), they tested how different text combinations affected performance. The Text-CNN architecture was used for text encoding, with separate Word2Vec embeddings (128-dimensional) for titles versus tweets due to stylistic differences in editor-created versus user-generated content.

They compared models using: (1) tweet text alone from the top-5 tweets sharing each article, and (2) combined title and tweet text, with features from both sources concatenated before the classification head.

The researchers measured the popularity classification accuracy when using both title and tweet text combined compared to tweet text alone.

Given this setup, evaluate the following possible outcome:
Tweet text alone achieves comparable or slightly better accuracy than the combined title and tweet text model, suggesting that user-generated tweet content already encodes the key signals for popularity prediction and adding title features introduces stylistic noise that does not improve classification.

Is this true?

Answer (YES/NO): NO